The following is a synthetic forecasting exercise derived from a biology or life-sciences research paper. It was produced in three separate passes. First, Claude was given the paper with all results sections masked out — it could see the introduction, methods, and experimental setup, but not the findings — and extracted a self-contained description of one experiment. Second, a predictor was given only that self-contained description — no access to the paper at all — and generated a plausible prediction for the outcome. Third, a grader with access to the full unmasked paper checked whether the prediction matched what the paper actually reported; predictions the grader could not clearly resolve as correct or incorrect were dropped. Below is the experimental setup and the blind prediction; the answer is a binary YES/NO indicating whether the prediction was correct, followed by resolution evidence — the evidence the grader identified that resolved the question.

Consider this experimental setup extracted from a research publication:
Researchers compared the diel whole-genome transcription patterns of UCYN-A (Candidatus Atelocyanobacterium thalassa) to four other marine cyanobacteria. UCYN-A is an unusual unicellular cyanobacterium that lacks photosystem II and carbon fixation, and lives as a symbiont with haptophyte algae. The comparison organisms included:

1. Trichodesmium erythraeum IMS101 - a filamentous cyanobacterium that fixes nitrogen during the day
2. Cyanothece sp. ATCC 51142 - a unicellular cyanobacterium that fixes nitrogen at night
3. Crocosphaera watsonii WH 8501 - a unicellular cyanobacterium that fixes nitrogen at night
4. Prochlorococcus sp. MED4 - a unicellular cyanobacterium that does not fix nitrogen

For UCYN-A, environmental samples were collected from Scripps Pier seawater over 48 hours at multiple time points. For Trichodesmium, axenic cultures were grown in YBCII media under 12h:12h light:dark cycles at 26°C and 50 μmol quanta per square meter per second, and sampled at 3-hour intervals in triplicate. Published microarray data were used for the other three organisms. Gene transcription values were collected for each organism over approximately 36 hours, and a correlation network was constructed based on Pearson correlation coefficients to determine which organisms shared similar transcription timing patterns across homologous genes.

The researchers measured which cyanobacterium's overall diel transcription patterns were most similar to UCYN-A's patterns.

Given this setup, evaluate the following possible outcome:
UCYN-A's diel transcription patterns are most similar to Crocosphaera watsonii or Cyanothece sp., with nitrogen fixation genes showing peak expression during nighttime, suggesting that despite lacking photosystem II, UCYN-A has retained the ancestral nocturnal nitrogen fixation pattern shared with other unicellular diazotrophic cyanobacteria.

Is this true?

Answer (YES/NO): NO